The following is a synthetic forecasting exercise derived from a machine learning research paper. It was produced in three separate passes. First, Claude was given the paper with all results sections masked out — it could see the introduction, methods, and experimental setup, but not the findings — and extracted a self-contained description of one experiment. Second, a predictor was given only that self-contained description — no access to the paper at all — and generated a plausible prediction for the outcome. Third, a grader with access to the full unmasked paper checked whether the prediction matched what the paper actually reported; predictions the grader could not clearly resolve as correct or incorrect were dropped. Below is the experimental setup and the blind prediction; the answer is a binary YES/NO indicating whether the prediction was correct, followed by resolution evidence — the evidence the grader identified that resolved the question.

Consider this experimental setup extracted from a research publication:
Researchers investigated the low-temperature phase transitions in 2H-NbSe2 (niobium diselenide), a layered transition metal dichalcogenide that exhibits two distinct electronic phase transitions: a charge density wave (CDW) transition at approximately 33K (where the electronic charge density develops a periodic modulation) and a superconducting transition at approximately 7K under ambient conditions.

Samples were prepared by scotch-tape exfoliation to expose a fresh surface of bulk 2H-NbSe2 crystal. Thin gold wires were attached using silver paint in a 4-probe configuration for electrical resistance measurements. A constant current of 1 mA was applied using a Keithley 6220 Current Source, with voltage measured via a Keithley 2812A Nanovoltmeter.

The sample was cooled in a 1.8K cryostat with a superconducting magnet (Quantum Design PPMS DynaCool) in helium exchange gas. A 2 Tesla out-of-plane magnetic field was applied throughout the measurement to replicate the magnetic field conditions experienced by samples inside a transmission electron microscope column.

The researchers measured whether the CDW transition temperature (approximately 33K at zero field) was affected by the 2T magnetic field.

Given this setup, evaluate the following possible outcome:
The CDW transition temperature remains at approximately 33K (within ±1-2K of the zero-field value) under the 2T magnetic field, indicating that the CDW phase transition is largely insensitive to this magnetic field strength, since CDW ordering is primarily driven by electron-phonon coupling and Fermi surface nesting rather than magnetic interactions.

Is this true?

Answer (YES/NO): YES